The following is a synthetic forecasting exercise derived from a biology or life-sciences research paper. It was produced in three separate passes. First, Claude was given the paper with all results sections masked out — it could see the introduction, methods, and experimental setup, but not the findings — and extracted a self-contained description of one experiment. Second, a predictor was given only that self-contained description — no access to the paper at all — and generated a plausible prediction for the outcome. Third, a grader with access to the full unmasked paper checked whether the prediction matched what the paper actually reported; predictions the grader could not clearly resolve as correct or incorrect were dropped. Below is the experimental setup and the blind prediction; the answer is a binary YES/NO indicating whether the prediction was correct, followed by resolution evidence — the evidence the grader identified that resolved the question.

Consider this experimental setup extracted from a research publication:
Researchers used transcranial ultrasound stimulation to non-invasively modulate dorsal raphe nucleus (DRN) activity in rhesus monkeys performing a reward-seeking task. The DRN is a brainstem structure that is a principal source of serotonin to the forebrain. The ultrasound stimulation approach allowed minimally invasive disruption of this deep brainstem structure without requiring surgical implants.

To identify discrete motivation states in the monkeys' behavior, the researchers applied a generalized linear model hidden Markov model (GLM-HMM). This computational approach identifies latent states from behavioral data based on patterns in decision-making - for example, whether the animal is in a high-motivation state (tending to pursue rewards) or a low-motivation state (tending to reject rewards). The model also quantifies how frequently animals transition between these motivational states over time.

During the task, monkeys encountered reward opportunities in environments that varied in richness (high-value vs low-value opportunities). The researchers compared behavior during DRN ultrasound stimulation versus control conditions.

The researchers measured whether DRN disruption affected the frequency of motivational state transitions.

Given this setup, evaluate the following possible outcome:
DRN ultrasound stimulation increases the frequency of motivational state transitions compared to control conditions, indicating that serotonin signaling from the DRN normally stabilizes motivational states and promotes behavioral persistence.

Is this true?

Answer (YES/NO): NO